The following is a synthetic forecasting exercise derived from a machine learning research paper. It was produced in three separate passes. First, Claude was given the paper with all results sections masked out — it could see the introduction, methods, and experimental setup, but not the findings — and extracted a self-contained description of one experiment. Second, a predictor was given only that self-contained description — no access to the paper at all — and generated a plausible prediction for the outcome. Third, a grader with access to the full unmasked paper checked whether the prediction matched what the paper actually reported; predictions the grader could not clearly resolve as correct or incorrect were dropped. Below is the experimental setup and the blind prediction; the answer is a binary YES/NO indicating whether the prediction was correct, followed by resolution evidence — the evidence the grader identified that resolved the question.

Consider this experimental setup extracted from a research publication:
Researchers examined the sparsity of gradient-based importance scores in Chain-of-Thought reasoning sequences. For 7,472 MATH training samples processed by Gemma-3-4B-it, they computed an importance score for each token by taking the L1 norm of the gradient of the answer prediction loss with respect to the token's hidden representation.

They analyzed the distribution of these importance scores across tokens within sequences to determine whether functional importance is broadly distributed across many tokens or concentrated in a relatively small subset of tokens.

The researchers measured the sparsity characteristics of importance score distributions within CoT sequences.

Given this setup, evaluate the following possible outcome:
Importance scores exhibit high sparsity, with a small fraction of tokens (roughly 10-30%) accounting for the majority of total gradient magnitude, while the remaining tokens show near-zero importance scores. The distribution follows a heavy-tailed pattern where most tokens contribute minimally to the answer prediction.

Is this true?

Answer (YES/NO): YES